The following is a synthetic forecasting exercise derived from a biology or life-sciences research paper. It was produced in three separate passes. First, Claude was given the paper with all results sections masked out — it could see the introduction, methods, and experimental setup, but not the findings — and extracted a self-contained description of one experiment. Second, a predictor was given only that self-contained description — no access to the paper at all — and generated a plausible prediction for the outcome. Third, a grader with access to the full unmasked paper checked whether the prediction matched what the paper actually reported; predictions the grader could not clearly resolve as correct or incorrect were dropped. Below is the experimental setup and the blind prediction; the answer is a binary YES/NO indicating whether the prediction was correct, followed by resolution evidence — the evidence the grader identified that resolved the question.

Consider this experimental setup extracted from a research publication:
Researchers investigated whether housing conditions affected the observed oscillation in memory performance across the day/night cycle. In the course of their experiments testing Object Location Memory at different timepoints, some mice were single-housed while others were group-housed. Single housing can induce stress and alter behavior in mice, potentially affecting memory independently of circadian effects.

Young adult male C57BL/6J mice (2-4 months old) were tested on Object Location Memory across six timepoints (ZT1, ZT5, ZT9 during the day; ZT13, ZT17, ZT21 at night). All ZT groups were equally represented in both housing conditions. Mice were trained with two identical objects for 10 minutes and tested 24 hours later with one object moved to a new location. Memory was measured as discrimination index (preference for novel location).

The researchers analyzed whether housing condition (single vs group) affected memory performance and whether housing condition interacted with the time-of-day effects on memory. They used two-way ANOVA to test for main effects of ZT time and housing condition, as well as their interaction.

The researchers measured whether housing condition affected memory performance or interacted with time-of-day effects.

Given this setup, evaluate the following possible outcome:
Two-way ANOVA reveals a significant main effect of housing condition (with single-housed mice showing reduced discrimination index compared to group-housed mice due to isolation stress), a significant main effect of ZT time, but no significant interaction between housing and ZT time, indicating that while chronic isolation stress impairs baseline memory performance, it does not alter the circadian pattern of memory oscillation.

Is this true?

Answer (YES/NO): NO